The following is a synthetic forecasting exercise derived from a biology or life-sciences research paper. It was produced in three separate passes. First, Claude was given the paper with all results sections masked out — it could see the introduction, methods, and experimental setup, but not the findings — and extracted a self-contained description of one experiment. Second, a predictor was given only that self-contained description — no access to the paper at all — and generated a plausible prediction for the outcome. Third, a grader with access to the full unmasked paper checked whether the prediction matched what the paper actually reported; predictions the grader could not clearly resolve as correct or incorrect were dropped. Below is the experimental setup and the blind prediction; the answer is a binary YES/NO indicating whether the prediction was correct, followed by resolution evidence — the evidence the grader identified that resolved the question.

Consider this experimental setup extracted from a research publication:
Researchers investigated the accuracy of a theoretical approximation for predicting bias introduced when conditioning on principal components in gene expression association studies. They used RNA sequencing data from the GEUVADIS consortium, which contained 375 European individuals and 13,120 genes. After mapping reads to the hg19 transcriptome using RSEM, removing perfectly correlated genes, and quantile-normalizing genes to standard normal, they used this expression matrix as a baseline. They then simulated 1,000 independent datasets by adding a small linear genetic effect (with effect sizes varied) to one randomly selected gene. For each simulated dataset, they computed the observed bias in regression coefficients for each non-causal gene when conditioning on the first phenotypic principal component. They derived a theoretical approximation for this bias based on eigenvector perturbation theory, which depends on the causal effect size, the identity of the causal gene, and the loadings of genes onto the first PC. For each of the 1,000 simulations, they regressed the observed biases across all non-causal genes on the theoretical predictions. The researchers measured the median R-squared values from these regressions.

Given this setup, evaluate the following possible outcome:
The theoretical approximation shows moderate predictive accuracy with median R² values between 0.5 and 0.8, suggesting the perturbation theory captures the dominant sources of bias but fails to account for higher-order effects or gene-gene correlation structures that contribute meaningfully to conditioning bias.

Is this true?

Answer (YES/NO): NO